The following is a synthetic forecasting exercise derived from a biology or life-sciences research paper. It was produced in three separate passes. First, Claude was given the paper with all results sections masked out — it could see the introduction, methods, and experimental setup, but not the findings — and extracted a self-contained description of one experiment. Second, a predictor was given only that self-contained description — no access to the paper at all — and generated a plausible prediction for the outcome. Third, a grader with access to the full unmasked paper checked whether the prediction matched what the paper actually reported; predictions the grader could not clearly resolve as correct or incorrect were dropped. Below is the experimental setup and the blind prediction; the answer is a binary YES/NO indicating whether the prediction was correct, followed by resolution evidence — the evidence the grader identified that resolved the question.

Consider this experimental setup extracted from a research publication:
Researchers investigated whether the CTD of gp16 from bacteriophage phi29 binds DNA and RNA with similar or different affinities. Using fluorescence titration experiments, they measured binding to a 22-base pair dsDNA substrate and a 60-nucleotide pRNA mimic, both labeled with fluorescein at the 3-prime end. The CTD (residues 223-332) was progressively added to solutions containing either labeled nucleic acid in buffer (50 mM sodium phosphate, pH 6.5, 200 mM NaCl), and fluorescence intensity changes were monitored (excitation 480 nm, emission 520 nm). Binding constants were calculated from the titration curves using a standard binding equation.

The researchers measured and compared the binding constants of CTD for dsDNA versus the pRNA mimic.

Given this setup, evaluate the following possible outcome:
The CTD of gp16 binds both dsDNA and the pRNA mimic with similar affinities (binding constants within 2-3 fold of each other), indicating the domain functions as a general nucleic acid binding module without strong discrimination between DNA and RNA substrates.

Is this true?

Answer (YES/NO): YES